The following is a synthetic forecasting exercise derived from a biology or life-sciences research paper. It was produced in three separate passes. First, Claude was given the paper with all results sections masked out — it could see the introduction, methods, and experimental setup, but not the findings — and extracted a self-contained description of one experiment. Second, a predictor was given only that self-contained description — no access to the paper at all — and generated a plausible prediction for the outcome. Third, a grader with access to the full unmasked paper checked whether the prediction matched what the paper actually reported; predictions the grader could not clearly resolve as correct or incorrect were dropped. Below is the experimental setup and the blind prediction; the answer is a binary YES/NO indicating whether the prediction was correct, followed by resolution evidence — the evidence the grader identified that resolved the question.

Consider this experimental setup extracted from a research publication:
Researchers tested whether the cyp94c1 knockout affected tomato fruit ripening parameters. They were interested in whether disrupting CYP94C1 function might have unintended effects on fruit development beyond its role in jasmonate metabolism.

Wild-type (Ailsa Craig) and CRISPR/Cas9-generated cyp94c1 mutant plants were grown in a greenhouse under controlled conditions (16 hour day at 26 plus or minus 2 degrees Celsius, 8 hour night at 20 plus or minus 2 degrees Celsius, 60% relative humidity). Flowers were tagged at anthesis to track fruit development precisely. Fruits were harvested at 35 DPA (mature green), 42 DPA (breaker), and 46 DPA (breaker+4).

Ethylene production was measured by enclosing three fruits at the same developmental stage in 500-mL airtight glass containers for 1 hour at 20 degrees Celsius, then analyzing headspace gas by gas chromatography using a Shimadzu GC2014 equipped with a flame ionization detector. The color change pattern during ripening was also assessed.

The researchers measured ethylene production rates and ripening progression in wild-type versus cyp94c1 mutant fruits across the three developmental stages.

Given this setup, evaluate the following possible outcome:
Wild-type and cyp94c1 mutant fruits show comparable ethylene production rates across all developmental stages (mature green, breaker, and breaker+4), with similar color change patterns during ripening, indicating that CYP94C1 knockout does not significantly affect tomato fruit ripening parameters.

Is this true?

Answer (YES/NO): YES